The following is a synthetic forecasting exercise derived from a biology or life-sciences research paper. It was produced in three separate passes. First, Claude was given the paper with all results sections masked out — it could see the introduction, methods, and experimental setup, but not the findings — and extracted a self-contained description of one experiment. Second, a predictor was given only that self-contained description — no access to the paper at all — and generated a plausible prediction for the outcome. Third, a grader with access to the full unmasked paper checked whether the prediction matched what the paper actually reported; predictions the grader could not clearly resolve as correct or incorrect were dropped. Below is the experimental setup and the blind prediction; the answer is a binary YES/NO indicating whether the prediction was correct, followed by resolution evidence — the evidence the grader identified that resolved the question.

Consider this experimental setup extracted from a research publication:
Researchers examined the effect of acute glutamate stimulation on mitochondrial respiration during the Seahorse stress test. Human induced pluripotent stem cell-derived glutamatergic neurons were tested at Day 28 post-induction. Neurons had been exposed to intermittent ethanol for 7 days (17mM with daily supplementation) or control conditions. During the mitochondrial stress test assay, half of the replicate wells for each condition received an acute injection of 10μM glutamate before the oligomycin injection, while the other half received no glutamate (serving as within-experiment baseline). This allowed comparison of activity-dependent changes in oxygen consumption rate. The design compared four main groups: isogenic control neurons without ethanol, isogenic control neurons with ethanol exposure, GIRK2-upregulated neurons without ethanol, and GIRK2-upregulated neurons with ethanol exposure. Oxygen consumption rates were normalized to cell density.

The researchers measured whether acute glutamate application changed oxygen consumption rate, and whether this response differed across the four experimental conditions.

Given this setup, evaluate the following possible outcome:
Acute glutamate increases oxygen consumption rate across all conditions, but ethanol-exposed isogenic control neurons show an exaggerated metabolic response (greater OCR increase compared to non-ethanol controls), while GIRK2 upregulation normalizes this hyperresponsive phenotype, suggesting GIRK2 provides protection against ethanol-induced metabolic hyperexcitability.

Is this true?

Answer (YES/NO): NO